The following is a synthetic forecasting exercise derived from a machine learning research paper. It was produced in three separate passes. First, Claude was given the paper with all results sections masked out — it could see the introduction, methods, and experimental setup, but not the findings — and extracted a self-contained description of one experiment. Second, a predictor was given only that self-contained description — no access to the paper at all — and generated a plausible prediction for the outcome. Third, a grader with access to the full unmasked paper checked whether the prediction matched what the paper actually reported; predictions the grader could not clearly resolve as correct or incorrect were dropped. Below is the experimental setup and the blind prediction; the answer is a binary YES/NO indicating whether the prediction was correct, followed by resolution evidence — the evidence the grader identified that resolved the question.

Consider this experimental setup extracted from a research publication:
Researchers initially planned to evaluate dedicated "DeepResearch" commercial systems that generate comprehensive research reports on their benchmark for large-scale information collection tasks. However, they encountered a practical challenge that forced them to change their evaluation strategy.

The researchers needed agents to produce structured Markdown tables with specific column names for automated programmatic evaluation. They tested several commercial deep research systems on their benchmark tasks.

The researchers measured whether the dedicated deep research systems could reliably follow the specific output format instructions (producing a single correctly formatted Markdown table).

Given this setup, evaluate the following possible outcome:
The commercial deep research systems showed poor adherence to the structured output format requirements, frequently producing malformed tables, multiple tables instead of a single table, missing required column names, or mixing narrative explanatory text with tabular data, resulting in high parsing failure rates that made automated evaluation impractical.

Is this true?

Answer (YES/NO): NO